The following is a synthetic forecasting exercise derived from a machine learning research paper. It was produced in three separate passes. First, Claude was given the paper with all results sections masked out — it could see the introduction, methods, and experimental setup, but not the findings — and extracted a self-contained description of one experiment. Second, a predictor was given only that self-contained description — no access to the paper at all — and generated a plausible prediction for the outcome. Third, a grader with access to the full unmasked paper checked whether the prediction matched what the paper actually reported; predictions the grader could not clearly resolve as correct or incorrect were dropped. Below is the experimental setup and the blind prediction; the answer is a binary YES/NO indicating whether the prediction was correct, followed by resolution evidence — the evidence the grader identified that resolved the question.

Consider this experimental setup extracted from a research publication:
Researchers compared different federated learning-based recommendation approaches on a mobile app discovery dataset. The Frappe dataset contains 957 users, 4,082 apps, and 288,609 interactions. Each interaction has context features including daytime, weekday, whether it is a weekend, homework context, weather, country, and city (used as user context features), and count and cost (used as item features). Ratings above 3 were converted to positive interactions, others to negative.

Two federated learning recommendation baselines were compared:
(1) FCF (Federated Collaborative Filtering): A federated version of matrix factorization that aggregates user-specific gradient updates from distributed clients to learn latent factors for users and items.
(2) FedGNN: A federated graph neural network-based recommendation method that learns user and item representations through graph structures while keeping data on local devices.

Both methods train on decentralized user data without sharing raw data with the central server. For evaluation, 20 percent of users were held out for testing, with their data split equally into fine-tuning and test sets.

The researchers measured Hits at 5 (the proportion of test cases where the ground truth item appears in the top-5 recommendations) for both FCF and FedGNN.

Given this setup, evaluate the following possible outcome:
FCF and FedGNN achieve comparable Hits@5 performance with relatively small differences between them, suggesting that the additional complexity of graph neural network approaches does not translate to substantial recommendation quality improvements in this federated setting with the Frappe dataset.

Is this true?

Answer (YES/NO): YES